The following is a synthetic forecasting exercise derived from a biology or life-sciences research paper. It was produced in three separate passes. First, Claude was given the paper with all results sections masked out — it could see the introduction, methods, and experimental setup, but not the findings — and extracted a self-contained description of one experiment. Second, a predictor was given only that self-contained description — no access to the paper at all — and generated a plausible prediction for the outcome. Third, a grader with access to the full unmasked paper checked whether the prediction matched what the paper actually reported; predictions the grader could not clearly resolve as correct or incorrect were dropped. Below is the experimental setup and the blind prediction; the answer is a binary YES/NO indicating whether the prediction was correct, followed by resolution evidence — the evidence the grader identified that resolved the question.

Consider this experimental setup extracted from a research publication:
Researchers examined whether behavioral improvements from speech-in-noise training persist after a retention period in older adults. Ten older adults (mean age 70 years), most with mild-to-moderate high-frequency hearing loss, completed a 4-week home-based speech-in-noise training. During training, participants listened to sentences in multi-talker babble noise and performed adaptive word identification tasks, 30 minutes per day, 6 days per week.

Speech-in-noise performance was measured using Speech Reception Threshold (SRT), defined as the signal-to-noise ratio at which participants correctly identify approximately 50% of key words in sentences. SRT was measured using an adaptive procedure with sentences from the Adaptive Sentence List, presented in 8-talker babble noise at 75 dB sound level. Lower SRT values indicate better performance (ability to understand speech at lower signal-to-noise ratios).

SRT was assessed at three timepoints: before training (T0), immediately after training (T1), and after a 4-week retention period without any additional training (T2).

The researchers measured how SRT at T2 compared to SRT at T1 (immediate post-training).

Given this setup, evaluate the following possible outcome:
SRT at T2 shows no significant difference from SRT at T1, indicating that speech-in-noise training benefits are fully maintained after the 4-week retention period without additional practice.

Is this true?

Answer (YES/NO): NO